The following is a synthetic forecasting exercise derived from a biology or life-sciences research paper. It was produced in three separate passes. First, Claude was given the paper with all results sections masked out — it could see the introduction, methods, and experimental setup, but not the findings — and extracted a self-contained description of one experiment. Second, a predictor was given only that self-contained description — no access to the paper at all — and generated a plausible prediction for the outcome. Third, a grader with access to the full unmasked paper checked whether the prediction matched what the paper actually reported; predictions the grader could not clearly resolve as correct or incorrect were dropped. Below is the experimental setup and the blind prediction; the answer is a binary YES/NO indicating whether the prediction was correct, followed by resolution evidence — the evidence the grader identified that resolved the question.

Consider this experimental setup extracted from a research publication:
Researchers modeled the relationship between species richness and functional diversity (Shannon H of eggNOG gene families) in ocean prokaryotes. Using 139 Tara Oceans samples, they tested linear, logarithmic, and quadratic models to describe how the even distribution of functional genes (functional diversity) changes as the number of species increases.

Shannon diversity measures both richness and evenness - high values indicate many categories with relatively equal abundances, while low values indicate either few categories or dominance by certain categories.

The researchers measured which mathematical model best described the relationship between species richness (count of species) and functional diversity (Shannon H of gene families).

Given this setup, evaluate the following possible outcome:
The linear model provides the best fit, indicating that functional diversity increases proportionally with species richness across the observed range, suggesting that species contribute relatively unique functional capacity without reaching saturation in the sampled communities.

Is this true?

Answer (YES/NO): NO